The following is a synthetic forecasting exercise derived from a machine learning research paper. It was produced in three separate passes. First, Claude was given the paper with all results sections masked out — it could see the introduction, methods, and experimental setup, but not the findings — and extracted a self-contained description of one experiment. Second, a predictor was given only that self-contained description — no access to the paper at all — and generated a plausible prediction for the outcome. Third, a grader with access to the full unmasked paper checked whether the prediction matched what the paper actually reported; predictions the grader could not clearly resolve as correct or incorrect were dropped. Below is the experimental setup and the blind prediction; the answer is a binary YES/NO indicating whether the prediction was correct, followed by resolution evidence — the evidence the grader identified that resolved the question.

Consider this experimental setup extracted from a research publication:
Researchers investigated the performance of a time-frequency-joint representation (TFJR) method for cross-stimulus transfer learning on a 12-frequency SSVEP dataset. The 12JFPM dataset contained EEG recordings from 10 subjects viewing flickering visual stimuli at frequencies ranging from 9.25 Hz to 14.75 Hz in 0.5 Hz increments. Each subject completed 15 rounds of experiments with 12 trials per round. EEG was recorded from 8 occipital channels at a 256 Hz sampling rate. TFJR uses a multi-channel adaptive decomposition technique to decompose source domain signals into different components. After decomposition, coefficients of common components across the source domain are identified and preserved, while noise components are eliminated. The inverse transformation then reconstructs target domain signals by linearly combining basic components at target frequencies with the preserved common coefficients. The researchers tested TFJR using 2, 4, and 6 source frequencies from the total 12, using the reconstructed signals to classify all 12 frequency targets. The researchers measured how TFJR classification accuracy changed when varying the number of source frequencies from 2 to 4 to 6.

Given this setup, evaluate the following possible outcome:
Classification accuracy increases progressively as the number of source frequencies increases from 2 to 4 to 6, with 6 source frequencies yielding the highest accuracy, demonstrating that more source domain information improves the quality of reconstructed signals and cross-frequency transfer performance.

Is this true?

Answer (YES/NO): YES